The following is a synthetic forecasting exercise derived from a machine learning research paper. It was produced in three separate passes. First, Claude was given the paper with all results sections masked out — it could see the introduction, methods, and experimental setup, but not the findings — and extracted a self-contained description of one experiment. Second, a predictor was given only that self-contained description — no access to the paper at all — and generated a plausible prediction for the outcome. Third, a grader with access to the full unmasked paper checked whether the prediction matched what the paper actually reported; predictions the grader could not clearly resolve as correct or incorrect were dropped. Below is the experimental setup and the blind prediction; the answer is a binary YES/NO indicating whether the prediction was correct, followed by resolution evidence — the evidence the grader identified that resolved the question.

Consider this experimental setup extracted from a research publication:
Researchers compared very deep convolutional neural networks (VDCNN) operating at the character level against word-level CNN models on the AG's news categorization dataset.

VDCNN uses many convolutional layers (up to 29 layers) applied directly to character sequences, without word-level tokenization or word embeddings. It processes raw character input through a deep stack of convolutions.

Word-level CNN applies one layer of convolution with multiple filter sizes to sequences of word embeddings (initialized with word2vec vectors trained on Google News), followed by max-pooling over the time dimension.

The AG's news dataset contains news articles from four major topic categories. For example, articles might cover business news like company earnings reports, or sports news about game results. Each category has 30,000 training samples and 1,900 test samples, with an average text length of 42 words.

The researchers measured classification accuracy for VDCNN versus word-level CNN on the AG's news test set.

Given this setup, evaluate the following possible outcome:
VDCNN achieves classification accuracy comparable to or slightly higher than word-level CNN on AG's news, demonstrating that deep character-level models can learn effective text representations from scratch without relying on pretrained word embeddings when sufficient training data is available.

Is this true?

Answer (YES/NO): NO